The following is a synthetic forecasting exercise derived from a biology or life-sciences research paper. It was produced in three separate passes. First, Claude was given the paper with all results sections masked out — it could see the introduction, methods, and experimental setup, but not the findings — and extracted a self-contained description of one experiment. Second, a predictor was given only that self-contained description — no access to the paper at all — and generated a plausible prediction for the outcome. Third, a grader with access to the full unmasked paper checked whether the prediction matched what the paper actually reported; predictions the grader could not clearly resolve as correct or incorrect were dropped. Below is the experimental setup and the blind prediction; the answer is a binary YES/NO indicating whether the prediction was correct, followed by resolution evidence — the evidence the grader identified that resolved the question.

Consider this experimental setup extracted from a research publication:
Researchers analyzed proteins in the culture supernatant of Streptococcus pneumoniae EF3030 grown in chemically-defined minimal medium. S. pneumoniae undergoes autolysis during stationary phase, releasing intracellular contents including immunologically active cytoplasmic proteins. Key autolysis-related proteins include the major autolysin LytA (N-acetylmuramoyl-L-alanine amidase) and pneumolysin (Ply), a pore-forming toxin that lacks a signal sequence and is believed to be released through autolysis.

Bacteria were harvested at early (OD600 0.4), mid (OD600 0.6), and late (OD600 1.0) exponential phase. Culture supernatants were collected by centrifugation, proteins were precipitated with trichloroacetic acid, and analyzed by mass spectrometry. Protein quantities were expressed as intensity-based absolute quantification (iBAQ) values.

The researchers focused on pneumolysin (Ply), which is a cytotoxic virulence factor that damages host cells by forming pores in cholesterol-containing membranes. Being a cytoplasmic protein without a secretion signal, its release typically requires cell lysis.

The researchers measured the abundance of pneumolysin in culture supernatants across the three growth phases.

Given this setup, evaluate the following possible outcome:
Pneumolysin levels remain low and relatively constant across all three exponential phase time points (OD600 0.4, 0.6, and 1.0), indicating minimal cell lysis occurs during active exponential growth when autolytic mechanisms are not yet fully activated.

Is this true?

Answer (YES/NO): NO